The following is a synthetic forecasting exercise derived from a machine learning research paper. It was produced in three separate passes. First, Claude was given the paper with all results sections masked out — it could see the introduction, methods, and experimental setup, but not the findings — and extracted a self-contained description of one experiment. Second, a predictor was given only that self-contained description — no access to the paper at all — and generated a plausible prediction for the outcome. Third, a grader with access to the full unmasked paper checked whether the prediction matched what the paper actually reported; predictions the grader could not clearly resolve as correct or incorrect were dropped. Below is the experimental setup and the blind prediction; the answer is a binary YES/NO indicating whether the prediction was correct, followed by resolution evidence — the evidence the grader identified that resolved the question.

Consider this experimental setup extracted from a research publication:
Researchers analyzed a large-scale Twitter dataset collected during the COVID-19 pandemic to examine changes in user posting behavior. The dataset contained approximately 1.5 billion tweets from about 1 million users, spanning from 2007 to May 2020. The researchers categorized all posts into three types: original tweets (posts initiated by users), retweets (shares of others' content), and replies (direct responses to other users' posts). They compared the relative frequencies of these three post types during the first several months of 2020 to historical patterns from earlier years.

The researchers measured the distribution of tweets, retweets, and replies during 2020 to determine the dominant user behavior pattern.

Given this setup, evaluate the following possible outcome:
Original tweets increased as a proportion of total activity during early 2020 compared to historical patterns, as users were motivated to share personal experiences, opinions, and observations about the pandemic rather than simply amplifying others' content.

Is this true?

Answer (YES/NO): NO